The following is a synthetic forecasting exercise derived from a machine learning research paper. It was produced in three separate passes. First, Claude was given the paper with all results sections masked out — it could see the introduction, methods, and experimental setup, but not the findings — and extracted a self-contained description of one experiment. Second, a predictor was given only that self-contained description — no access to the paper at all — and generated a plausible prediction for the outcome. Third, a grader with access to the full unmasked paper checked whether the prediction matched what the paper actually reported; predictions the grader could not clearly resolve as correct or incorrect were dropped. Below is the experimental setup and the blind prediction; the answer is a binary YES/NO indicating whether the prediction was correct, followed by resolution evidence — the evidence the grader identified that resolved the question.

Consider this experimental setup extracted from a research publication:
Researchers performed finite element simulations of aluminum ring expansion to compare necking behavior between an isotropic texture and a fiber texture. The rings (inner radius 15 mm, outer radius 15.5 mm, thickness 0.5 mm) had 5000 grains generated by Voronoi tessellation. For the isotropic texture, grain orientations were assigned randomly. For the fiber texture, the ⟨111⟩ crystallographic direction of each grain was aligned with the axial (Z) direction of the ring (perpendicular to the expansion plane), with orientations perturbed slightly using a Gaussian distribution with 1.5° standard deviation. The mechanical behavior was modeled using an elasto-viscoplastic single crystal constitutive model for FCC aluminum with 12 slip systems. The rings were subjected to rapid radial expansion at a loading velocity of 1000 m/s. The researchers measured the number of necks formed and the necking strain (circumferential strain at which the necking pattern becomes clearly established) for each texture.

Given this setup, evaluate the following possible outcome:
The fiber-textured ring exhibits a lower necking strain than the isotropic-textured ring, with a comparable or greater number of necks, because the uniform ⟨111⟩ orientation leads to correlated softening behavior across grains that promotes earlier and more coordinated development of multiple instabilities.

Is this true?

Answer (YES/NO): NO